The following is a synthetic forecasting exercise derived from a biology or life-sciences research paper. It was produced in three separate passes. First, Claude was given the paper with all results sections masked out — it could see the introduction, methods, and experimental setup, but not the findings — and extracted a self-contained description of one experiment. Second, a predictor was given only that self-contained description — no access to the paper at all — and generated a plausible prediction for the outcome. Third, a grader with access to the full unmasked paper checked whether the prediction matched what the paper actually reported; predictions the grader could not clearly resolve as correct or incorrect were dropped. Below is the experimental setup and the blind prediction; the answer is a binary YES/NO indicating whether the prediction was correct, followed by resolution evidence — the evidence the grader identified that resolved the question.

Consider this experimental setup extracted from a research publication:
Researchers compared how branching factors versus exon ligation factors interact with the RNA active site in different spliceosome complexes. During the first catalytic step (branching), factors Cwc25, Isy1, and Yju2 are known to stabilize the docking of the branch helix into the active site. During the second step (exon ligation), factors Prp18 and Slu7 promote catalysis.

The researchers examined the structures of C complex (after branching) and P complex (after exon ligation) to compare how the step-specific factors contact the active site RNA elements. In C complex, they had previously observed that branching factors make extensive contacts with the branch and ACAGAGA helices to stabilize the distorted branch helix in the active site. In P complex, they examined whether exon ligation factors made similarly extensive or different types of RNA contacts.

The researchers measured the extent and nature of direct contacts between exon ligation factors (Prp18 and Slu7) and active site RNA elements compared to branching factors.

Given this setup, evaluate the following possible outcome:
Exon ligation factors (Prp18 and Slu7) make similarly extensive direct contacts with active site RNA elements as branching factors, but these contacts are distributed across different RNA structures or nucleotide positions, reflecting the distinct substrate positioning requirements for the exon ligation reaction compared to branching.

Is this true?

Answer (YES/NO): NO